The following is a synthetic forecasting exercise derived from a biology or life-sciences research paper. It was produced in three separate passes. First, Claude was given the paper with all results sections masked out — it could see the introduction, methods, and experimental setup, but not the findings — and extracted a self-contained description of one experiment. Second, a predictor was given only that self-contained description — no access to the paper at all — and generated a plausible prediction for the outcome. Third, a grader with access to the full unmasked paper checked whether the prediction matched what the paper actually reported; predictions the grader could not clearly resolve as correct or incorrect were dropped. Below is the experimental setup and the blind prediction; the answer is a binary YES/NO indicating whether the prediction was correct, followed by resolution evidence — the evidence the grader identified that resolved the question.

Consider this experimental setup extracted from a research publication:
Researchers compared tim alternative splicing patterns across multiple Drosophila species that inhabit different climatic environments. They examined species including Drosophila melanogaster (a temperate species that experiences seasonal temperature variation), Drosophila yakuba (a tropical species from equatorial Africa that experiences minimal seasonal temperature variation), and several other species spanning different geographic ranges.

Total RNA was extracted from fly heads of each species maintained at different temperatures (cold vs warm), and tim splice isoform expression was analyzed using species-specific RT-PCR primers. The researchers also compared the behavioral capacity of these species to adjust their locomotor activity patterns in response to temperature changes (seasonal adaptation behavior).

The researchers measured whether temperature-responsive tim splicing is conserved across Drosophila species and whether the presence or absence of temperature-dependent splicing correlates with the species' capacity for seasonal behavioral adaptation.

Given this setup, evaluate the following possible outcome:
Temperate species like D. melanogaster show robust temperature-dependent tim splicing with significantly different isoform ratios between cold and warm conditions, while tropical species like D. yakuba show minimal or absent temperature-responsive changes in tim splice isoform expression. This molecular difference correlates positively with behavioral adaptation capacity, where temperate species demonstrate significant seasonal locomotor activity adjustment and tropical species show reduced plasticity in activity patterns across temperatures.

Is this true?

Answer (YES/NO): NO